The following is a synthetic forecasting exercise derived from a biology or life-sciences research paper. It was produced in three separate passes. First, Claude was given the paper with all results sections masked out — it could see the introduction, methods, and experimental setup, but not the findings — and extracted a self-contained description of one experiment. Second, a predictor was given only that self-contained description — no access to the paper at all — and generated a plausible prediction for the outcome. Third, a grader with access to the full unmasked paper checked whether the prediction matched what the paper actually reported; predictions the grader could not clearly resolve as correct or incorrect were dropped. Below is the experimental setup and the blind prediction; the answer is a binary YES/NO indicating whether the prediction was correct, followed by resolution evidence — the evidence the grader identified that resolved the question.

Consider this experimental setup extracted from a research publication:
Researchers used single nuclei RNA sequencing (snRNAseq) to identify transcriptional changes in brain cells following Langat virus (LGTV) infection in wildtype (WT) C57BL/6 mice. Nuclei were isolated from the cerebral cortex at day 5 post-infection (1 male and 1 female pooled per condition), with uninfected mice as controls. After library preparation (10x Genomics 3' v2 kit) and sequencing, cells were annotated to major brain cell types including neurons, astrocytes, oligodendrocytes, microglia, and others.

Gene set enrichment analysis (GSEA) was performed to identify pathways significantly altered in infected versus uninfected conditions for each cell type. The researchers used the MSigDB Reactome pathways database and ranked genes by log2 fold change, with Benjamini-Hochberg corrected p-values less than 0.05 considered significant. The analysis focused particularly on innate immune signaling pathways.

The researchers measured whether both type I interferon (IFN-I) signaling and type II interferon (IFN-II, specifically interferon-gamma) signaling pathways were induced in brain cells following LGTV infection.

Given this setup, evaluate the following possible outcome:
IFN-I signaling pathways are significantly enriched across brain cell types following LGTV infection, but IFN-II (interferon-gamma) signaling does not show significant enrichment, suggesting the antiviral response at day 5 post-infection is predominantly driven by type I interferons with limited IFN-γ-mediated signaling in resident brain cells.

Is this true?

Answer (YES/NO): NO